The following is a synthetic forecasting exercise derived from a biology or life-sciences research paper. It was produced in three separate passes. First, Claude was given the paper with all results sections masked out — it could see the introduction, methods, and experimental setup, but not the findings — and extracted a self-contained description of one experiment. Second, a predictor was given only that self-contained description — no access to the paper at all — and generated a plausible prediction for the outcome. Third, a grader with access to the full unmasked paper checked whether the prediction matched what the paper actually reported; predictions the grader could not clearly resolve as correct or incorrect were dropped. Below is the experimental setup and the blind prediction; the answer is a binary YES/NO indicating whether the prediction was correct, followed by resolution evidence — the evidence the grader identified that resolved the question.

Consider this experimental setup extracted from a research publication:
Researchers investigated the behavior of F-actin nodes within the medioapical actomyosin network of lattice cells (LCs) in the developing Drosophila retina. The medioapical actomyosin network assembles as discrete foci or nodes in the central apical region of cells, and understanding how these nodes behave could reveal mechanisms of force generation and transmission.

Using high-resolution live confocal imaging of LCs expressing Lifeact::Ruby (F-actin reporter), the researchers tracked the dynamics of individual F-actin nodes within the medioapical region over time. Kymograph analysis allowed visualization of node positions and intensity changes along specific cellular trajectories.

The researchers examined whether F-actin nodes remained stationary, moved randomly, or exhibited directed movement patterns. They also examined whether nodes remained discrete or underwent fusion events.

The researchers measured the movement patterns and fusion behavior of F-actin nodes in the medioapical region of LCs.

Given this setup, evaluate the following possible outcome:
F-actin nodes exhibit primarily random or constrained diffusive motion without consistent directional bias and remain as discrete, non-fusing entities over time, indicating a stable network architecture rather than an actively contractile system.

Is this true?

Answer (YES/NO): NO